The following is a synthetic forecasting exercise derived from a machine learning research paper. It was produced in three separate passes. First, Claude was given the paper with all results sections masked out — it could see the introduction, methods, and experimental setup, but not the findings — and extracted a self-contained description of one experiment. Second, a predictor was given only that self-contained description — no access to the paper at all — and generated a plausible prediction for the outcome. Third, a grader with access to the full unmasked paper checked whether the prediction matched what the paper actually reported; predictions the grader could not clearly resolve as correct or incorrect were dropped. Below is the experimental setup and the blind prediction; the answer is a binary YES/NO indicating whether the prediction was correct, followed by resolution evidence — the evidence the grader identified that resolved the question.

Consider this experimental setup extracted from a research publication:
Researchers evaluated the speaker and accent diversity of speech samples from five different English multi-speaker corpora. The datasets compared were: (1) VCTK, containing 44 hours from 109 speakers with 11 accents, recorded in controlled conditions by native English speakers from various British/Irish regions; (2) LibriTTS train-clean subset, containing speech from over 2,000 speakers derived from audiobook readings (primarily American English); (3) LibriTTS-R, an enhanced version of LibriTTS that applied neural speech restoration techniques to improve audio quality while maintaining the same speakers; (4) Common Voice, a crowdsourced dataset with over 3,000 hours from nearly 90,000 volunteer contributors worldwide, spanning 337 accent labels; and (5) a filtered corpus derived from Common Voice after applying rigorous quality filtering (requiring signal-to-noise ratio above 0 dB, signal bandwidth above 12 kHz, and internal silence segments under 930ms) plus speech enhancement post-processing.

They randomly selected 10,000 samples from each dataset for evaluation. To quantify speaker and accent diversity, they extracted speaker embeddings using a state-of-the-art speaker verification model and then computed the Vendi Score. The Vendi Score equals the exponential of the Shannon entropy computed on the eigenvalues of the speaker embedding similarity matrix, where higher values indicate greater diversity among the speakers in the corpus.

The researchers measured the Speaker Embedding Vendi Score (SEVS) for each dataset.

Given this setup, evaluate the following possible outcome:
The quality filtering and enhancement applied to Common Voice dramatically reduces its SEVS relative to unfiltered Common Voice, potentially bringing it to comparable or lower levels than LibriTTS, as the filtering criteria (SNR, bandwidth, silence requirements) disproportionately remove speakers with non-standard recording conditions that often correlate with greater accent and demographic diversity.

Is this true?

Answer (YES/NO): NO